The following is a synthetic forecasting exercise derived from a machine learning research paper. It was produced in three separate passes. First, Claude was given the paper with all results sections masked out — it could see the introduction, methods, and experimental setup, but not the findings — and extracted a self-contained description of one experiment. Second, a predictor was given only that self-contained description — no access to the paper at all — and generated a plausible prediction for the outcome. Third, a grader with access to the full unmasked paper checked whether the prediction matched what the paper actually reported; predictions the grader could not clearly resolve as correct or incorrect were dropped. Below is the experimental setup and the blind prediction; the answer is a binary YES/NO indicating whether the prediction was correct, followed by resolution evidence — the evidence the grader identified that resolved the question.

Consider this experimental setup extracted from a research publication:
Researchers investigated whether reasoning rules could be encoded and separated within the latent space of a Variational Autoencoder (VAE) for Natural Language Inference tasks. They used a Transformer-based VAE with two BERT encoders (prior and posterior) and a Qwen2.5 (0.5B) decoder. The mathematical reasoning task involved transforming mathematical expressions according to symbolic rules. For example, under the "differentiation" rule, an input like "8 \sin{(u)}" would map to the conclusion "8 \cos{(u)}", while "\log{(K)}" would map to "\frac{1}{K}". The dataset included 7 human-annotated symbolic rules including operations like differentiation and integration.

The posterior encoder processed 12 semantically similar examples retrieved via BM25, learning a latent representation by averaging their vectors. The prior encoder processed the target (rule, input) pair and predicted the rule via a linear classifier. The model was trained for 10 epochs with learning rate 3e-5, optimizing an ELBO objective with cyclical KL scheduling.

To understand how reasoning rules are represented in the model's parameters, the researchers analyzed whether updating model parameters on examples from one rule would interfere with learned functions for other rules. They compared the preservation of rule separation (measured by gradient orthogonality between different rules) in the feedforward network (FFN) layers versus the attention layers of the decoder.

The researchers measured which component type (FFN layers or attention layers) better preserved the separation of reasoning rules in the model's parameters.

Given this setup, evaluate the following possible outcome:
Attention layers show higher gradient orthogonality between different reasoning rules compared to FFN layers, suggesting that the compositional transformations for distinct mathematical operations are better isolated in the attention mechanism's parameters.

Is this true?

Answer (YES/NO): NO